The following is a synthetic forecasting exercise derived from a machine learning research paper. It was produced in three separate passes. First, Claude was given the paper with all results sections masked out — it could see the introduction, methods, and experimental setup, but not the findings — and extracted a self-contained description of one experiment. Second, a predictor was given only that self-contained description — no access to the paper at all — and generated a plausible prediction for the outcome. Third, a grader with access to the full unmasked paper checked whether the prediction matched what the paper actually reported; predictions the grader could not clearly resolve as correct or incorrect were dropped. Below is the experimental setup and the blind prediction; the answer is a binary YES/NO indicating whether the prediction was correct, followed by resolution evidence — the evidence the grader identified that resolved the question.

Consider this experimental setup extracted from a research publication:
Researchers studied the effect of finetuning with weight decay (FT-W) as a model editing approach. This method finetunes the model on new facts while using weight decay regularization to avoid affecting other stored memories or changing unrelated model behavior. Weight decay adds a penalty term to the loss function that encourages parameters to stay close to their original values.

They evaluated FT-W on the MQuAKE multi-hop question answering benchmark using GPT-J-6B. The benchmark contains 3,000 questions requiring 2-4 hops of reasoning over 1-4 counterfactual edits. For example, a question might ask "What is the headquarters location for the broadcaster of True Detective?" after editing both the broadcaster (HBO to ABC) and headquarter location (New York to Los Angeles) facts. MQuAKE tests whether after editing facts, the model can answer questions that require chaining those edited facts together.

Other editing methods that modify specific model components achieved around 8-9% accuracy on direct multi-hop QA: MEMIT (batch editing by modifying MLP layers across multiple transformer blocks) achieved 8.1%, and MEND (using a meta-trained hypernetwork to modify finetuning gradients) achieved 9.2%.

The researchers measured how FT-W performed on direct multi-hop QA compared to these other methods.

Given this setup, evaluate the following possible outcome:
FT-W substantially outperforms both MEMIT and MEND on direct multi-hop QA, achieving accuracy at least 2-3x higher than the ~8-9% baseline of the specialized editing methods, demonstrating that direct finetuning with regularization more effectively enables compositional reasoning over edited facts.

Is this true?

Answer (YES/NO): NO